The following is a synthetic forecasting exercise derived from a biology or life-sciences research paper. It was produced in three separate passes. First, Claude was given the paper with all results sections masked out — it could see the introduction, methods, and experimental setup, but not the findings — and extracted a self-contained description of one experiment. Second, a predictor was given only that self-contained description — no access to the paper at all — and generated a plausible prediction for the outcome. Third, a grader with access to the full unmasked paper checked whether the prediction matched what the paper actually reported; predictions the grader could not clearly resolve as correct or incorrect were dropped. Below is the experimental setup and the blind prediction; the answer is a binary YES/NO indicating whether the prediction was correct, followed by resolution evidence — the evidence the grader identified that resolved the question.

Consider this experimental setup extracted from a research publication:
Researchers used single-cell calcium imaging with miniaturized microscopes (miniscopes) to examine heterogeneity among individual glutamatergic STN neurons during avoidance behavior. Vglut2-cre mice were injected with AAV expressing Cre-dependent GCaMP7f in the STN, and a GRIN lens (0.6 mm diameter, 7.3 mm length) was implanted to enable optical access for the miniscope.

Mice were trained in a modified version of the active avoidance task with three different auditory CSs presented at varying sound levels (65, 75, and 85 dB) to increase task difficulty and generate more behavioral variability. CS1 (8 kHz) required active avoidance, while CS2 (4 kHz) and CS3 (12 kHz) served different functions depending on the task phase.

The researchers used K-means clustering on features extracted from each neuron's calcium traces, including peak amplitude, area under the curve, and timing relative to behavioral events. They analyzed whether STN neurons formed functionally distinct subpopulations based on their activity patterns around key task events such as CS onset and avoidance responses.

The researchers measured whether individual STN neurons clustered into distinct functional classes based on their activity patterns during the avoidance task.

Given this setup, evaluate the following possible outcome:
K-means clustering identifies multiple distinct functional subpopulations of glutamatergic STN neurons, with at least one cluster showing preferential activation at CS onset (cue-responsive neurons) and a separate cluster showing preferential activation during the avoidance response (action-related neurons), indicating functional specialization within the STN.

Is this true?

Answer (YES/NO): NO